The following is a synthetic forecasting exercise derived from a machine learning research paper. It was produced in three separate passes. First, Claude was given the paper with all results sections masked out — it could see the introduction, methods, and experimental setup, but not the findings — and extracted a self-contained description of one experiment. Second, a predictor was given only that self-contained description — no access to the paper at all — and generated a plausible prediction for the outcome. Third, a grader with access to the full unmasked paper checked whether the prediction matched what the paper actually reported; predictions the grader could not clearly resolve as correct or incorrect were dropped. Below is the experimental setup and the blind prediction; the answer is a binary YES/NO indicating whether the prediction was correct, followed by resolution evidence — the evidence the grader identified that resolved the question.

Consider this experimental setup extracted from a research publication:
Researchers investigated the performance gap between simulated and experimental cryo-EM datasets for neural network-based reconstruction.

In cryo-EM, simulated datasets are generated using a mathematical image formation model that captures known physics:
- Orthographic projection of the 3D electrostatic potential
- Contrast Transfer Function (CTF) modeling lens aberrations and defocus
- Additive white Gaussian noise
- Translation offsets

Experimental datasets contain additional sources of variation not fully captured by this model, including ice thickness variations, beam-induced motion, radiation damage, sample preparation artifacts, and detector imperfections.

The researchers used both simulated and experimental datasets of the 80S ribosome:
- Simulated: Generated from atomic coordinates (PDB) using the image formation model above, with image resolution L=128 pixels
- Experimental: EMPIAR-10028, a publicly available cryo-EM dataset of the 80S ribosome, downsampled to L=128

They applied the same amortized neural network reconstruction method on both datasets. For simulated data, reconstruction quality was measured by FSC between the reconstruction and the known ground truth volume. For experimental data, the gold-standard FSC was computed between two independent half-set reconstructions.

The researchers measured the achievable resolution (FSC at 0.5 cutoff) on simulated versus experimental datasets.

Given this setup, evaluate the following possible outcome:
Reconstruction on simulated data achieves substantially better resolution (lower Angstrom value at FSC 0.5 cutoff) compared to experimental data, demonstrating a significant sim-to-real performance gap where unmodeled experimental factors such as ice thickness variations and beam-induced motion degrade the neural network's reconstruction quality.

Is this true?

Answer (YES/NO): YES